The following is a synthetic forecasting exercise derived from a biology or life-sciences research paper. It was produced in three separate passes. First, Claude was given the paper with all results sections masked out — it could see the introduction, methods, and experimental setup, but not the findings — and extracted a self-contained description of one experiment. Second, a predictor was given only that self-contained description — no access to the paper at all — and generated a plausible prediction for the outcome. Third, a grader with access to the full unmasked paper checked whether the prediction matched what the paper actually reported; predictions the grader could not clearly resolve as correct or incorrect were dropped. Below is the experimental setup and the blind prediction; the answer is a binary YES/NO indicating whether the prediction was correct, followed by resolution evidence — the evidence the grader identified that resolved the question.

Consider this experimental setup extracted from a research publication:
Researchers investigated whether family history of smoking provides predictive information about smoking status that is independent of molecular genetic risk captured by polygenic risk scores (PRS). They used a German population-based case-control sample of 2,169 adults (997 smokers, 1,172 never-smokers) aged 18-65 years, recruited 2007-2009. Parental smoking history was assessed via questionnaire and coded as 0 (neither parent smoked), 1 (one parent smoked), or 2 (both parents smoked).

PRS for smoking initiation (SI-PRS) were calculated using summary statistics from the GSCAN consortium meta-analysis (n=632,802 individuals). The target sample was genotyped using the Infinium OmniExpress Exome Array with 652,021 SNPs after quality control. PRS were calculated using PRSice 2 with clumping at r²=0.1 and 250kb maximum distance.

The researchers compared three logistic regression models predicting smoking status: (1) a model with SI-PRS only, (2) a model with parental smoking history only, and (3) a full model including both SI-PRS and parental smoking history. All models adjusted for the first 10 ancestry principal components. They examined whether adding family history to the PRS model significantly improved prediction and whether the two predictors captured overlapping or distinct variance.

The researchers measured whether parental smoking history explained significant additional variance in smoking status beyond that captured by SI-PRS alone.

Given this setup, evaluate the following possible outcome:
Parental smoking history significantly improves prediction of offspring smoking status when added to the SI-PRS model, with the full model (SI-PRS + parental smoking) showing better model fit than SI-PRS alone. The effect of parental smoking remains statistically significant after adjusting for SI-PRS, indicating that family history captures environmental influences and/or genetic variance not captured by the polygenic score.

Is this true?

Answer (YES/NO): YES